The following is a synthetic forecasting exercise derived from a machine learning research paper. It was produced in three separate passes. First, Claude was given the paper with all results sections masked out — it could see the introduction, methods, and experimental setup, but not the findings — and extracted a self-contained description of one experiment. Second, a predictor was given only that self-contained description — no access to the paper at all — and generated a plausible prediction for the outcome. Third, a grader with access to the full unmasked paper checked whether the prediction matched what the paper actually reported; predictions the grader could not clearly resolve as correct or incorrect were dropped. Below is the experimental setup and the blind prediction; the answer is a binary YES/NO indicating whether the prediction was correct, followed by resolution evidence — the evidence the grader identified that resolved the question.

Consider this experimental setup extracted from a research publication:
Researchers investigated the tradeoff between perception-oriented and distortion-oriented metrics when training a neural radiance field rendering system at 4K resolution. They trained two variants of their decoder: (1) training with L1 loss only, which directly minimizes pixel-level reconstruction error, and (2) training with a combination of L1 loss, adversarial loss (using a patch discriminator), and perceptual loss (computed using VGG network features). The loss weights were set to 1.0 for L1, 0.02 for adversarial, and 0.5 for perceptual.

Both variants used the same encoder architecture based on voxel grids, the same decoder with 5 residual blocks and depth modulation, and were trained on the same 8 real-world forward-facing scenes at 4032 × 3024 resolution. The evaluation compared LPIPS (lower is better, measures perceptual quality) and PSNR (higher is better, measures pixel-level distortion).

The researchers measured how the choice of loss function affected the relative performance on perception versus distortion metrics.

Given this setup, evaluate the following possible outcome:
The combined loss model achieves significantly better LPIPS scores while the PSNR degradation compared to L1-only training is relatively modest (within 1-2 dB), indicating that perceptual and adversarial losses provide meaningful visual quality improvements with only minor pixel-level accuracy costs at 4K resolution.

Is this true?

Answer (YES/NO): YES